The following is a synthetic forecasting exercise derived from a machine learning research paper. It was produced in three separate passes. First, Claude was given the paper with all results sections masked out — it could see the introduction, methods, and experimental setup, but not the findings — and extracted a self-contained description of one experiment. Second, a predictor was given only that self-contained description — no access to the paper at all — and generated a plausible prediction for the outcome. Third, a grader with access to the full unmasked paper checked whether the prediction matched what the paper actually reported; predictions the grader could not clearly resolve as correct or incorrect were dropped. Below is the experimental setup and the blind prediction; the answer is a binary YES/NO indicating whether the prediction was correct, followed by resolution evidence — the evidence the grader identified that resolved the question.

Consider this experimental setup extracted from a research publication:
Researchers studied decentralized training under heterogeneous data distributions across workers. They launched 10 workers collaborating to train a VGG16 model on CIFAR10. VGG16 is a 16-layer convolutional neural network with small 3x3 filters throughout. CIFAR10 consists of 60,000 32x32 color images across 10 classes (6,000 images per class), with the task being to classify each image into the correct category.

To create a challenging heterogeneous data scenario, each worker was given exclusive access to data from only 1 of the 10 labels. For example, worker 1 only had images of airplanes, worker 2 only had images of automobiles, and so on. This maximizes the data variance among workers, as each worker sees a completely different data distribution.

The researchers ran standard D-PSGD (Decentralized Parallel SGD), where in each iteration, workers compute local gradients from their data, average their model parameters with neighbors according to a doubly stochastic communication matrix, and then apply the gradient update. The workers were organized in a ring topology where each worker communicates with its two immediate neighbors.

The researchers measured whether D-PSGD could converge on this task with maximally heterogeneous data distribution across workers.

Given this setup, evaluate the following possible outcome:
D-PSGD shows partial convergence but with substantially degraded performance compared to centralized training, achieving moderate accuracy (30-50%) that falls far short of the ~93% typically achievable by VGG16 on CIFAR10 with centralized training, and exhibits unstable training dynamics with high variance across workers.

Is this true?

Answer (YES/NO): NO